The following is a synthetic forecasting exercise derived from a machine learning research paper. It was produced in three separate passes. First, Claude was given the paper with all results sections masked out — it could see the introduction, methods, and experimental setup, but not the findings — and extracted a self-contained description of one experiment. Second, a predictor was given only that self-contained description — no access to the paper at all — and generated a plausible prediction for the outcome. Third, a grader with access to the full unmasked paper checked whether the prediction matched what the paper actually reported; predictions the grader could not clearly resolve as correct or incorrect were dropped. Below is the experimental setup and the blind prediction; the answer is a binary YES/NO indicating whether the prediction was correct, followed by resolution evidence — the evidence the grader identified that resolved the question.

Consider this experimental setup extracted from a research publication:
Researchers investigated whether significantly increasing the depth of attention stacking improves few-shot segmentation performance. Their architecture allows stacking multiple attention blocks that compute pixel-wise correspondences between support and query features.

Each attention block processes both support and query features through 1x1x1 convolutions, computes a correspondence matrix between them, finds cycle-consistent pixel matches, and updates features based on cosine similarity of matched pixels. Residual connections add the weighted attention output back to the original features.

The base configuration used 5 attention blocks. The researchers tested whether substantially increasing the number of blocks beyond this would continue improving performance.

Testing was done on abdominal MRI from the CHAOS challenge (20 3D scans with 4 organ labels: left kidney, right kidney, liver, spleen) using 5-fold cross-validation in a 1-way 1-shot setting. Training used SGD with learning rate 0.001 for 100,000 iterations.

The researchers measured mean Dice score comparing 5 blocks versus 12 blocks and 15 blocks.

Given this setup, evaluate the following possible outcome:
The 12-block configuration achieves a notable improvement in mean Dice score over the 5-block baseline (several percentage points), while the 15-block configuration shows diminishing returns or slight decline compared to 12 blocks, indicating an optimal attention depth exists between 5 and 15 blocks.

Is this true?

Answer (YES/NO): NO